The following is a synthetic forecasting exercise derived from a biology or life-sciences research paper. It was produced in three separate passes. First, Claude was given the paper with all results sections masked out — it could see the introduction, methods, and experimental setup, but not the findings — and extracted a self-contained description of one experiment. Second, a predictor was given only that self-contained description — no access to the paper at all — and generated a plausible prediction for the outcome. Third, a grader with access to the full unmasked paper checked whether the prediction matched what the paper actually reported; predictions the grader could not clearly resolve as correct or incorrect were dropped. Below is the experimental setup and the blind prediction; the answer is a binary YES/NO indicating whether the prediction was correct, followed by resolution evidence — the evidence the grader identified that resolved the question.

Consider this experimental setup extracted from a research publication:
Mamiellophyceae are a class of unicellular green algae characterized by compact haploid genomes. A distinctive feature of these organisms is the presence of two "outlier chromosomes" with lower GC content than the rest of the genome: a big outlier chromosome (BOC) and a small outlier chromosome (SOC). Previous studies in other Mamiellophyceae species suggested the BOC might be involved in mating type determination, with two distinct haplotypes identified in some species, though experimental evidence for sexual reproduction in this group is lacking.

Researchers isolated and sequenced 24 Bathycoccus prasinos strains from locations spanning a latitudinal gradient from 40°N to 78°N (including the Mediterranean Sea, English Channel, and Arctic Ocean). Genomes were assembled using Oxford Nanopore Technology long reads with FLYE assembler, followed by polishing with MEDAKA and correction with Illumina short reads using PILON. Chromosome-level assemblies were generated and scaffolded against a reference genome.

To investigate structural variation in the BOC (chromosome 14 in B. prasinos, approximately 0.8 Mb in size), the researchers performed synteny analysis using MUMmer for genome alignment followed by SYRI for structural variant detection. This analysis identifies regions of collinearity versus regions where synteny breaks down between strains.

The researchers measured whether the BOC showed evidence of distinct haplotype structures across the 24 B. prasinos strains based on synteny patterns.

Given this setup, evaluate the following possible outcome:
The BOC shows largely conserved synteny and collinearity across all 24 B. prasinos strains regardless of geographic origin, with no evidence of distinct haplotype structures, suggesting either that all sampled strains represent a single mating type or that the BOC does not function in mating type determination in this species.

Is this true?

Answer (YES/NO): NO